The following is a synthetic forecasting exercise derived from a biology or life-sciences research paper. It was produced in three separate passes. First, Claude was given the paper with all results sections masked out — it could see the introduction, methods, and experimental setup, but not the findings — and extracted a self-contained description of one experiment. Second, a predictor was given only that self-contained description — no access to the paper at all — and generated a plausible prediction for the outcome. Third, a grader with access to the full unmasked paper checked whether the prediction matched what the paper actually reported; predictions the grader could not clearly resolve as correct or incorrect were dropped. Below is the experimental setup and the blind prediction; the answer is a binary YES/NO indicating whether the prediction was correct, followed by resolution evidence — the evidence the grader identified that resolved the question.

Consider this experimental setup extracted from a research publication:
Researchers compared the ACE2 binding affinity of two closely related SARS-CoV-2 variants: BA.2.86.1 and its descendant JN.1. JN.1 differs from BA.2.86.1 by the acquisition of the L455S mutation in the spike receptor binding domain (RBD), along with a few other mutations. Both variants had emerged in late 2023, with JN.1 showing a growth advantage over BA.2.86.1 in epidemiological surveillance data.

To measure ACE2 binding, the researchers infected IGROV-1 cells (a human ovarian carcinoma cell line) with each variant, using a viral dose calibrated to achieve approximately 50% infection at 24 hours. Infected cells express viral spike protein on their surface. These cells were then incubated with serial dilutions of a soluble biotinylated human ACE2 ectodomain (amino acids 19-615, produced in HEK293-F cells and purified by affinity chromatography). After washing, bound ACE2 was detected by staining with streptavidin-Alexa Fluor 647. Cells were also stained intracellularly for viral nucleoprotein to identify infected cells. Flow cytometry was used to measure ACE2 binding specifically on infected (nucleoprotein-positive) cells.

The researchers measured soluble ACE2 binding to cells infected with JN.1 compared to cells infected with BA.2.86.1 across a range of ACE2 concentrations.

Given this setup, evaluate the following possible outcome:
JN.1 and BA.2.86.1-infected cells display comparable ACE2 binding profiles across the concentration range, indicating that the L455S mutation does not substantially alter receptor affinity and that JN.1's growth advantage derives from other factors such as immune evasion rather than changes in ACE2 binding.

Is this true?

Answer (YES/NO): NO